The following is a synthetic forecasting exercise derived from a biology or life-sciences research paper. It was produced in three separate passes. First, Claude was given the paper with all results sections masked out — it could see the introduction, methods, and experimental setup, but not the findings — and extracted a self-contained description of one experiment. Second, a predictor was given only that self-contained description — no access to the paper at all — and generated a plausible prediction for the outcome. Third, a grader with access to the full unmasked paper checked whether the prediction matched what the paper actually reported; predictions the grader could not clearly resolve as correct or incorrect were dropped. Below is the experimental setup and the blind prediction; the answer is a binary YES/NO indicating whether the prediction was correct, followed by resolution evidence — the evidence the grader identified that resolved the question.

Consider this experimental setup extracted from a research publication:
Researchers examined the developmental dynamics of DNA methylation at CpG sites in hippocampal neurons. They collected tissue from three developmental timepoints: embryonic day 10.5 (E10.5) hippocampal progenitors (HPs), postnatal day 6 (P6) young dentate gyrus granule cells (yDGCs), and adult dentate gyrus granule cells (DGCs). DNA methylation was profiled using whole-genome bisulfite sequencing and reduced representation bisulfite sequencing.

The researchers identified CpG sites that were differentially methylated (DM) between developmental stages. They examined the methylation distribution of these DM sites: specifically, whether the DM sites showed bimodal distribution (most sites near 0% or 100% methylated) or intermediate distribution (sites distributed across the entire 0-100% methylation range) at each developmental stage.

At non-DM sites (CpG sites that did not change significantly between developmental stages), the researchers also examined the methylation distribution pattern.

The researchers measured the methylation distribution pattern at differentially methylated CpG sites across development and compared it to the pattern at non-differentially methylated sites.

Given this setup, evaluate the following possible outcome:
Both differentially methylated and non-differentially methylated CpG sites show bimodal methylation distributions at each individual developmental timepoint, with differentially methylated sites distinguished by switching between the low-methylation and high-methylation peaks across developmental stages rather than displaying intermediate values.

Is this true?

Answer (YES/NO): NO